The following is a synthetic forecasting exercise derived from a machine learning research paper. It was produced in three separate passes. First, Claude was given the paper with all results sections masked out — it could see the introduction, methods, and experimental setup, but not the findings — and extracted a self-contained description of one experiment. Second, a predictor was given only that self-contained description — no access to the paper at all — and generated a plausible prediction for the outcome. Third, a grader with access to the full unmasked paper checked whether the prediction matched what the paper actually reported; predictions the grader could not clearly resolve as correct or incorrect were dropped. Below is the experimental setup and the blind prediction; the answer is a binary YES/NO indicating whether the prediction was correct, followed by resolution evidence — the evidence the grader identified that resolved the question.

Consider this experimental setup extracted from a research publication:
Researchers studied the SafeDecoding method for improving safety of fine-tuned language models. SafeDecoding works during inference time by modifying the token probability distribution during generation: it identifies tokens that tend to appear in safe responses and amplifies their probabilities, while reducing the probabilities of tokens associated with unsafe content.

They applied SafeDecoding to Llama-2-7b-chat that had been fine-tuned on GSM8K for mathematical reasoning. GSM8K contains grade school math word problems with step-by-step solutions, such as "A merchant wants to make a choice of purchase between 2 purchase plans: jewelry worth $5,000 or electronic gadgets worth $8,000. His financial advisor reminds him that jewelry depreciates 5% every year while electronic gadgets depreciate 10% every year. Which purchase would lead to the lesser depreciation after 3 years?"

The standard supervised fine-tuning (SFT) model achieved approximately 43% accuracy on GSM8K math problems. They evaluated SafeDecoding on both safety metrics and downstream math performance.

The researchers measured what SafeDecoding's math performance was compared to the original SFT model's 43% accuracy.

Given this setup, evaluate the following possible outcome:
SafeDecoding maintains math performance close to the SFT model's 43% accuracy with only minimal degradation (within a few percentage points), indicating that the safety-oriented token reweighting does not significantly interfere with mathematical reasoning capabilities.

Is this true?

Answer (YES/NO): NO